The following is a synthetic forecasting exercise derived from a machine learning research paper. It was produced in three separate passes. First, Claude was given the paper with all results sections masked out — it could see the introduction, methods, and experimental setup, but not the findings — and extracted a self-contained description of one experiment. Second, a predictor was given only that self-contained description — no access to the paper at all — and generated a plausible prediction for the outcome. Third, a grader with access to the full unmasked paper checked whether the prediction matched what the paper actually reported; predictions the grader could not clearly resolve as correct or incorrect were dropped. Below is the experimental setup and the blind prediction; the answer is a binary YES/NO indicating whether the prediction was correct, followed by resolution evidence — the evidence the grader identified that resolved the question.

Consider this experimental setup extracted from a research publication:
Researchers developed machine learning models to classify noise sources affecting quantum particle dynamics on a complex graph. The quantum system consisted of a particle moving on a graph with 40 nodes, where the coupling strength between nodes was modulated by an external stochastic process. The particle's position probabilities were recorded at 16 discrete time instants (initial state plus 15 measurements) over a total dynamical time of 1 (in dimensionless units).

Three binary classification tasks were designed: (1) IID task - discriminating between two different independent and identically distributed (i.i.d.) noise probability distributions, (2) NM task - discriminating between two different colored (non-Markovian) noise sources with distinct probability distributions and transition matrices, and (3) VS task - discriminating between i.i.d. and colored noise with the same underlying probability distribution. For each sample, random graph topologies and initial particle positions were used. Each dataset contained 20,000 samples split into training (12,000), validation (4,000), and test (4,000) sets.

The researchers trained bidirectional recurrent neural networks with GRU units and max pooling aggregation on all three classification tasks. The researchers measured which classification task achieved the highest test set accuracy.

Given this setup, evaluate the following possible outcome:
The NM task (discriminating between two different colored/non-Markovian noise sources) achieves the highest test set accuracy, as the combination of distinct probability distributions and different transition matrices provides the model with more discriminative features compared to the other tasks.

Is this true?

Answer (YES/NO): NO